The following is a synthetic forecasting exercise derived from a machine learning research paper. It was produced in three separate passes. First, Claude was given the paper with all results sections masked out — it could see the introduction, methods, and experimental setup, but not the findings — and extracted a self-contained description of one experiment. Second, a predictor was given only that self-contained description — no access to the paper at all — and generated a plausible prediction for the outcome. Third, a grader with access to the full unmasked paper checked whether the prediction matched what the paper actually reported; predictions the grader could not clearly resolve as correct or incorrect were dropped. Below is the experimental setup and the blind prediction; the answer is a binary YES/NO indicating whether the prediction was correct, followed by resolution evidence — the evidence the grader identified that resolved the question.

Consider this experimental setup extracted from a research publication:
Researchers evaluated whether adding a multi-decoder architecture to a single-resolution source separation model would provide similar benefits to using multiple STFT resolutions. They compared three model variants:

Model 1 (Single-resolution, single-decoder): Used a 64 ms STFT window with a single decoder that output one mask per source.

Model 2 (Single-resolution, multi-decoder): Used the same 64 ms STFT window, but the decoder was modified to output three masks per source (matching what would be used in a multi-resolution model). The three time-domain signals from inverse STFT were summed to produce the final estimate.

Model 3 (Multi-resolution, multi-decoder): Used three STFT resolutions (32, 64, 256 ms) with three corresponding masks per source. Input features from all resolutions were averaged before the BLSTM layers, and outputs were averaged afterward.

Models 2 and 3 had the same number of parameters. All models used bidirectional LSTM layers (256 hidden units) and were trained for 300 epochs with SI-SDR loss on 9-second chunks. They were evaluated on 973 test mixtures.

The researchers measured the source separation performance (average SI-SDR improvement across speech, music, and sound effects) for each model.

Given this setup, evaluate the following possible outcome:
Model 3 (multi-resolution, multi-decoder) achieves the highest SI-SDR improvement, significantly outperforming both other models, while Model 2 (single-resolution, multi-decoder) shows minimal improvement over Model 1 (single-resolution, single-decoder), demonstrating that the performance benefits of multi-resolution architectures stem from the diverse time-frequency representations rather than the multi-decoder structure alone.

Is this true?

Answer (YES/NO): YES